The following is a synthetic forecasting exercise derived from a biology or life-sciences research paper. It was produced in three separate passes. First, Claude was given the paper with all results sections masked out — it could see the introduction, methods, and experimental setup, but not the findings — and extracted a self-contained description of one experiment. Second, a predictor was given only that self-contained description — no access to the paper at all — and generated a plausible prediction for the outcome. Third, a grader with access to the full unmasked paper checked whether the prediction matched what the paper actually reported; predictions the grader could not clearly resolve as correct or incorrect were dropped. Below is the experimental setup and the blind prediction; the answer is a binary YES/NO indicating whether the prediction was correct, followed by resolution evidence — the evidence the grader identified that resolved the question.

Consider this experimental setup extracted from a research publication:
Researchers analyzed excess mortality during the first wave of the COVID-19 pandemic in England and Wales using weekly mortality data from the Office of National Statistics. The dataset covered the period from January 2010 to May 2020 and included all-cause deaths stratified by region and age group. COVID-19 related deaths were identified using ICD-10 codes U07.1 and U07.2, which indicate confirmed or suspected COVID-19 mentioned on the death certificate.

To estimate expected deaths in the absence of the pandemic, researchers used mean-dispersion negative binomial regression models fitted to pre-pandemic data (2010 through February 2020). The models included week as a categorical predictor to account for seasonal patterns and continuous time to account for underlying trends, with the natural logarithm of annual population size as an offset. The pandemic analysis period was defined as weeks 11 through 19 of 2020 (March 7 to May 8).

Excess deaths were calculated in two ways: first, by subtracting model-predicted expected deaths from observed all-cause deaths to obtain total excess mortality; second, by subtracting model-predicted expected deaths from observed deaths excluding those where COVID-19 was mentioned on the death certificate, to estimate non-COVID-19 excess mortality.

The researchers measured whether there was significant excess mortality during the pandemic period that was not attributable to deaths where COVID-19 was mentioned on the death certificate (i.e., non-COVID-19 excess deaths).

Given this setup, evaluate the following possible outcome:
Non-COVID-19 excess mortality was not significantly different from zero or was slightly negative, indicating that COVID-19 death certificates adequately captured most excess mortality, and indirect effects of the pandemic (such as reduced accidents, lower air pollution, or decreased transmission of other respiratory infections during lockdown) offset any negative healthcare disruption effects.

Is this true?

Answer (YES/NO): NO